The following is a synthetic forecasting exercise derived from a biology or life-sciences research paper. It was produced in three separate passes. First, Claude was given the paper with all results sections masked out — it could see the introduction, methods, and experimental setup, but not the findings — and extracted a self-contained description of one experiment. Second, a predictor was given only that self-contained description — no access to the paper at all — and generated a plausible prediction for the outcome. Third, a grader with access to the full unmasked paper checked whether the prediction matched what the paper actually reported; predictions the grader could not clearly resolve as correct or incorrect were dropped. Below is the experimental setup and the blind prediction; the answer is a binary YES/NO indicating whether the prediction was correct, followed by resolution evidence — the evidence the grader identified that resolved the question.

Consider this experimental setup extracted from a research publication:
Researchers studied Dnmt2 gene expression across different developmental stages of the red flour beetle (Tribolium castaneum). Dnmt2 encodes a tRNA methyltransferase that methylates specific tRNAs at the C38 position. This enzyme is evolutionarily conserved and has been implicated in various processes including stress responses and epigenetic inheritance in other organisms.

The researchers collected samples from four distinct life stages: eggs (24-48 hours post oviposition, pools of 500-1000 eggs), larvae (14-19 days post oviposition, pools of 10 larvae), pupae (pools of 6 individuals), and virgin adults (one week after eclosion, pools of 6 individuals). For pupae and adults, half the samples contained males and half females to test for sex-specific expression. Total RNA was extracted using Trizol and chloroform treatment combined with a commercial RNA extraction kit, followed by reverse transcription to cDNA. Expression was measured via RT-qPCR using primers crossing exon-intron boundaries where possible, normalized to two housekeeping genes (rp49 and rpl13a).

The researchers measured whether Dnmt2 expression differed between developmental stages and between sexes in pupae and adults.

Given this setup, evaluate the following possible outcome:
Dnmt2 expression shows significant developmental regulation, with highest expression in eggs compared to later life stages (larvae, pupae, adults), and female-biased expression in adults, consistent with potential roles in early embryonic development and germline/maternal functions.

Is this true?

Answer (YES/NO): NO